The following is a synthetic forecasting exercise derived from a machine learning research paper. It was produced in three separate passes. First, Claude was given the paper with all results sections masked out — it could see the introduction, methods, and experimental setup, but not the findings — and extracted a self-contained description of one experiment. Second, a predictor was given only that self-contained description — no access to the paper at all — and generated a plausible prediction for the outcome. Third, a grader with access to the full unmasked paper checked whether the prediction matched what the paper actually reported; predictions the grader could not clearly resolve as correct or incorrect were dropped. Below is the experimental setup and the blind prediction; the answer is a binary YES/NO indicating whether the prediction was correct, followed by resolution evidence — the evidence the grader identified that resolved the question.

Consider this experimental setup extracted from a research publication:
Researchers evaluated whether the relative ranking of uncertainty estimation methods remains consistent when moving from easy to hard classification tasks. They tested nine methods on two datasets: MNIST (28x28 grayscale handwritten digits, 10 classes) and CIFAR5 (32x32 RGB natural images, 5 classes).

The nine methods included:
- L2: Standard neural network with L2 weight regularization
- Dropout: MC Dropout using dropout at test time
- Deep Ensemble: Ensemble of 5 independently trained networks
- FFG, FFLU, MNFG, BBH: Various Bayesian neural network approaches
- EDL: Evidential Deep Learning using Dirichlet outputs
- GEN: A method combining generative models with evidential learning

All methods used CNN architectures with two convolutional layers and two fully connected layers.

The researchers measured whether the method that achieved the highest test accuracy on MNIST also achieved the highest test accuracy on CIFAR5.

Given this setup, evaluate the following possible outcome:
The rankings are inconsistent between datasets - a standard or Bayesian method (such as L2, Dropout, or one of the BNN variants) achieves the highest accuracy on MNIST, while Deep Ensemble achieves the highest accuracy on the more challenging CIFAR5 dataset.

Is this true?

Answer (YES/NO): NO